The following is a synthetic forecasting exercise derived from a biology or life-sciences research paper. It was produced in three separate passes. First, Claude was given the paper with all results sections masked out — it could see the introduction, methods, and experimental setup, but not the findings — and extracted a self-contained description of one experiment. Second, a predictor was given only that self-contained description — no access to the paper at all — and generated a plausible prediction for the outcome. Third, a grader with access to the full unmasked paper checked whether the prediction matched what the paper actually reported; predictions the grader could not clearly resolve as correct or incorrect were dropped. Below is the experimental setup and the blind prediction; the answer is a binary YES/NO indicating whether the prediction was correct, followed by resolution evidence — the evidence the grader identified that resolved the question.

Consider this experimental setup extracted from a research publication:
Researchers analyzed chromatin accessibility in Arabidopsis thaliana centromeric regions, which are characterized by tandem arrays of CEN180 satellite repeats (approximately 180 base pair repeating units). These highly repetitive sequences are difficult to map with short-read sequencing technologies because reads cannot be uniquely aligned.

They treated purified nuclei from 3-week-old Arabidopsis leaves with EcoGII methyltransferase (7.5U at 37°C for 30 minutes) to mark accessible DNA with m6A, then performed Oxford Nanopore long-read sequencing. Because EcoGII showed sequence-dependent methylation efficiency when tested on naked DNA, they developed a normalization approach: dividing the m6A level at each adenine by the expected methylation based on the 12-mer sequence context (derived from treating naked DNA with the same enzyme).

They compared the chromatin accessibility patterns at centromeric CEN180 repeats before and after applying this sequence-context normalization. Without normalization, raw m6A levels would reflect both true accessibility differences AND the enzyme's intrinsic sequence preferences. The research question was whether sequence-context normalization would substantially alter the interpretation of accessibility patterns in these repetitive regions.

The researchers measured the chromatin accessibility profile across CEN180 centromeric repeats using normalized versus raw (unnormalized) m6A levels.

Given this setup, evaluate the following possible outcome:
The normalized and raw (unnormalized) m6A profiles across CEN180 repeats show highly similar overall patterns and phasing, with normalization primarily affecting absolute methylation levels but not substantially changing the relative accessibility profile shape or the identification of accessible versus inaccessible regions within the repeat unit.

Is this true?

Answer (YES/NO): NO